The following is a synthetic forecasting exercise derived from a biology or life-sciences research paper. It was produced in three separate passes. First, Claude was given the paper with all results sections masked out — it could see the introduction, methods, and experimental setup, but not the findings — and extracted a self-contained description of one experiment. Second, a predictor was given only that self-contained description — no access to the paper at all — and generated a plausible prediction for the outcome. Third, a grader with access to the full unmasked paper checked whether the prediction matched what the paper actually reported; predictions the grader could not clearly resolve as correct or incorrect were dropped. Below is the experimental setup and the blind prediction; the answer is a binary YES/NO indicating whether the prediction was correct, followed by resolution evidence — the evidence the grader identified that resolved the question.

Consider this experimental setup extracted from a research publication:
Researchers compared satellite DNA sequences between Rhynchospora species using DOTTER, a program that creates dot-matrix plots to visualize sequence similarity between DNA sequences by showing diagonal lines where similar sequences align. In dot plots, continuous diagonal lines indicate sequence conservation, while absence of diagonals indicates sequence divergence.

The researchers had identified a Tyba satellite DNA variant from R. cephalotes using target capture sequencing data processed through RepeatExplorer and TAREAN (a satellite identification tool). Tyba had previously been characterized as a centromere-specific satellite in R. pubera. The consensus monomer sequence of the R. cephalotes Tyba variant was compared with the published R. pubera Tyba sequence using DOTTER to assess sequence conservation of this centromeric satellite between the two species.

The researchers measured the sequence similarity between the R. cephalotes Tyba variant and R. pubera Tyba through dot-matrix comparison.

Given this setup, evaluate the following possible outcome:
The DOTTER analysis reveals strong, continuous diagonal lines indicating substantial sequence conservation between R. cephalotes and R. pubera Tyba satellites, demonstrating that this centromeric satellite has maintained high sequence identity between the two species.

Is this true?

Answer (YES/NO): NO